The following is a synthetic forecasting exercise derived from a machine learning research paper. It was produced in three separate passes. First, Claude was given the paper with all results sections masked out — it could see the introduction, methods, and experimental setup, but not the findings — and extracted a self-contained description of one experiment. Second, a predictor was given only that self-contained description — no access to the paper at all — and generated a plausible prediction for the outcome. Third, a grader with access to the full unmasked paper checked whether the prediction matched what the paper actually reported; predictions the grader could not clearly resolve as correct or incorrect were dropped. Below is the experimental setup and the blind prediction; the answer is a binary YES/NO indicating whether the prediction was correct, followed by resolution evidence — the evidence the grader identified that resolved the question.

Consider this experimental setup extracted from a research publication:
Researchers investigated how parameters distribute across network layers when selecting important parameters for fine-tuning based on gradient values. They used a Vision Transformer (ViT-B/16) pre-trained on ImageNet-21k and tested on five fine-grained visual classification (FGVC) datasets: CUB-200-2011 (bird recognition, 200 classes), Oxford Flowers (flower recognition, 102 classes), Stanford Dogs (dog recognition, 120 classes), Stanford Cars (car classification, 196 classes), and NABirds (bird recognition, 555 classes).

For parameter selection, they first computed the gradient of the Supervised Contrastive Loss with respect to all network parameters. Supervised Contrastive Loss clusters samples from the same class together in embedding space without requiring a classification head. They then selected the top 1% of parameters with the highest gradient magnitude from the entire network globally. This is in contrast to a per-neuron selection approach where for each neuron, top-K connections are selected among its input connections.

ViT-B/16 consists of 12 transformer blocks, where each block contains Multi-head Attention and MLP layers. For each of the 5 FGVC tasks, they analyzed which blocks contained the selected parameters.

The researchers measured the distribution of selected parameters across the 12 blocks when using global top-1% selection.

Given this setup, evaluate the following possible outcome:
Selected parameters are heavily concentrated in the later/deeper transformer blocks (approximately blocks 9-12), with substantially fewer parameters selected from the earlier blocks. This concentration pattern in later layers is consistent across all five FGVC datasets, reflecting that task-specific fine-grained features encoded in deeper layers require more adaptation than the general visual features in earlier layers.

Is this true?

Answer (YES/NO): YES